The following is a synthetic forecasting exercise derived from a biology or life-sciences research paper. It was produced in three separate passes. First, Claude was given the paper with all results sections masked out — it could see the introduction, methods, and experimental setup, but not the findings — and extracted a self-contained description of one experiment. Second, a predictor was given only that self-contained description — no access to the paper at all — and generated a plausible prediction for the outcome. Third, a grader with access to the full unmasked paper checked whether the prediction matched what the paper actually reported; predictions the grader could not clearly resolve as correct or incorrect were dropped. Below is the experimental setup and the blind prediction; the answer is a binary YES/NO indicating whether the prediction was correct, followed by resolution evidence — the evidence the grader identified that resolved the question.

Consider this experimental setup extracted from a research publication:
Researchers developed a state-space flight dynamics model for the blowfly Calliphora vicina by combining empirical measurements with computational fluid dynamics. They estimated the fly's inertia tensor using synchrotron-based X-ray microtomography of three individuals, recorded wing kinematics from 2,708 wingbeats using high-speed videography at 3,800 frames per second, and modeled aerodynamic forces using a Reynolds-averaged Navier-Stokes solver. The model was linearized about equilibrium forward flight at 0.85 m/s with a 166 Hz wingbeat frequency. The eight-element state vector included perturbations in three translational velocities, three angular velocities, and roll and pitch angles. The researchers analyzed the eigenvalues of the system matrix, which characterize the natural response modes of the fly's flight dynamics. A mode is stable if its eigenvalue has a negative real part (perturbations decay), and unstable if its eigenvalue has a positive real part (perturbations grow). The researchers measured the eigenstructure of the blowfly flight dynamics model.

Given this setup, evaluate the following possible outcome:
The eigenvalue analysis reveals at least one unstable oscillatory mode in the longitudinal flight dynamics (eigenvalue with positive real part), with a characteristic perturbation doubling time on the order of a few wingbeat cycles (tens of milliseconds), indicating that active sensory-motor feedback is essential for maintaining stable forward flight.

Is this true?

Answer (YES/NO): NO